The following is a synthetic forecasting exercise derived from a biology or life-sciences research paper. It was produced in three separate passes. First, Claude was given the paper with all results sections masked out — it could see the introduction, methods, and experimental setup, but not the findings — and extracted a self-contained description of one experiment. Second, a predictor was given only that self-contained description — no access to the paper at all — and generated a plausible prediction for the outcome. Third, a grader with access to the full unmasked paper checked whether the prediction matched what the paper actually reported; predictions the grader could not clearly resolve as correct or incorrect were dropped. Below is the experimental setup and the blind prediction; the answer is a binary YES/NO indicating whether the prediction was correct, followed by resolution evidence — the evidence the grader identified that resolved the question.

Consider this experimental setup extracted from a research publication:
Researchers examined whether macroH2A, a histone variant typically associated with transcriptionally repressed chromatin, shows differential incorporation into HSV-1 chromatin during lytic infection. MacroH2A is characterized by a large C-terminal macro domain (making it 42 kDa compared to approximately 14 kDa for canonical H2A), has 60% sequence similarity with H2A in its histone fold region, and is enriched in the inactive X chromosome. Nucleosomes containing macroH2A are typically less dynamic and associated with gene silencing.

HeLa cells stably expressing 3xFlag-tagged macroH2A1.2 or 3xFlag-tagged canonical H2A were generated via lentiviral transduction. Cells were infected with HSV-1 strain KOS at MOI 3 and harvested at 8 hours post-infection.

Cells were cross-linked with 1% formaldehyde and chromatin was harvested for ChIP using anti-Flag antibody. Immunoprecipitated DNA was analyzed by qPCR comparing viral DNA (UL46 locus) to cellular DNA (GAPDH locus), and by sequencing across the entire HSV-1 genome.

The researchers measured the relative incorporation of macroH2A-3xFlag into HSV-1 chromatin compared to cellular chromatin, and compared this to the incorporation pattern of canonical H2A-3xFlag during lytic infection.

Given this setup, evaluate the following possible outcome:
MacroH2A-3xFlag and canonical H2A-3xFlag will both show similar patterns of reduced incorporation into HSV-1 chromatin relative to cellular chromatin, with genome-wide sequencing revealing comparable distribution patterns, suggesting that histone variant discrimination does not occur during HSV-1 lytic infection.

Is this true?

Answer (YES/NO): NO